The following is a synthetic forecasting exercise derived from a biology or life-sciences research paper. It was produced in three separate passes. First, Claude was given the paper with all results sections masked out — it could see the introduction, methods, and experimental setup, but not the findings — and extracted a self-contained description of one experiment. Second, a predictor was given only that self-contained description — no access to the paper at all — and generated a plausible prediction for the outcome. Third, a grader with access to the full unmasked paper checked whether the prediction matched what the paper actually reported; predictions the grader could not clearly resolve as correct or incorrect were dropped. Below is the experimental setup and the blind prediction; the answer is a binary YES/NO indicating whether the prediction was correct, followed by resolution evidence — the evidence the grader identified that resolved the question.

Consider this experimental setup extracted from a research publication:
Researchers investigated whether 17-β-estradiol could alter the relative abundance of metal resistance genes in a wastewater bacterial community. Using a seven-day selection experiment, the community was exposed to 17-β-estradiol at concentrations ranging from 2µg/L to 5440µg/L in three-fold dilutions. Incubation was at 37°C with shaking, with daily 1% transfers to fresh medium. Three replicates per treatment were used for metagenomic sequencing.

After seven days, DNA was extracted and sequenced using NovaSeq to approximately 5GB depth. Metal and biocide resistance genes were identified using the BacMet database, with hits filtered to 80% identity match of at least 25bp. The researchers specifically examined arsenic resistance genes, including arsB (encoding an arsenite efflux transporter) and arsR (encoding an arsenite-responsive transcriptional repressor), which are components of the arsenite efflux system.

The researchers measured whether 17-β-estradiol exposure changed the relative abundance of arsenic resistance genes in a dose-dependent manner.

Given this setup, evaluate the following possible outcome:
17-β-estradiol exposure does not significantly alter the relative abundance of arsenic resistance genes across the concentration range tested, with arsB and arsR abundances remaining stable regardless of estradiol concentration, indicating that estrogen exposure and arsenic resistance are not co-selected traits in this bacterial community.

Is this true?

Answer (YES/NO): NO